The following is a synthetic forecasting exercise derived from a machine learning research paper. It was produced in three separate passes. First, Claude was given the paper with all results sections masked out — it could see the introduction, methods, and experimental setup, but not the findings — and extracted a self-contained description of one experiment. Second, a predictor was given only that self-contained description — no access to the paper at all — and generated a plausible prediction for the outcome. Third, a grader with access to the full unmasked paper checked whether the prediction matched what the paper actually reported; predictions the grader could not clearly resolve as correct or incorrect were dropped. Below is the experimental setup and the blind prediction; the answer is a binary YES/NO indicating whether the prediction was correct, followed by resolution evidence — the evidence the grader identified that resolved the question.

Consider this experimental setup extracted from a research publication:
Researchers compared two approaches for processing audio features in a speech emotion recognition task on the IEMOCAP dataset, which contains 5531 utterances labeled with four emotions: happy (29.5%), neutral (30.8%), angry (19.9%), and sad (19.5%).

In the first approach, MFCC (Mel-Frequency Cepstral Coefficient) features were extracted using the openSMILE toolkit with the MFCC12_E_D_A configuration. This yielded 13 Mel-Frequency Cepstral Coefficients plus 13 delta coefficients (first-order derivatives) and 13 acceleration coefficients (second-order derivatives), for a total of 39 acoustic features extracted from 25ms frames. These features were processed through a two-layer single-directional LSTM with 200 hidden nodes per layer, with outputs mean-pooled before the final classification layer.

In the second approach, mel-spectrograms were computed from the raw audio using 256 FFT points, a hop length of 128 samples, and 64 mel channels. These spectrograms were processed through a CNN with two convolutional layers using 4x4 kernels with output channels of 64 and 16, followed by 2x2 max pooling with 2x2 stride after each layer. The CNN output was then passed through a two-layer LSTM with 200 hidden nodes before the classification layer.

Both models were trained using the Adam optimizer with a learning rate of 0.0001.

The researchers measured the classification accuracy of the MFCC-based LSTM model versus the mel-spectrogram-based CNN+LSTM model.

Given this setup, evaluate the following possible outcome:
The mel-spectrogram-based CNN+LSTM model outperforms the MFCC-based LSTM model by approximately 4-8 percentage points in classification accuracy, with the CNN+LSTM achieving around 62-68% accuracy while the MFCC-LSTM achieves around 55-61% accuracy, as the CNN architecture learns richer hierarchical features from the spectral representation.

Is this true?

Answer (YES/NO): NO